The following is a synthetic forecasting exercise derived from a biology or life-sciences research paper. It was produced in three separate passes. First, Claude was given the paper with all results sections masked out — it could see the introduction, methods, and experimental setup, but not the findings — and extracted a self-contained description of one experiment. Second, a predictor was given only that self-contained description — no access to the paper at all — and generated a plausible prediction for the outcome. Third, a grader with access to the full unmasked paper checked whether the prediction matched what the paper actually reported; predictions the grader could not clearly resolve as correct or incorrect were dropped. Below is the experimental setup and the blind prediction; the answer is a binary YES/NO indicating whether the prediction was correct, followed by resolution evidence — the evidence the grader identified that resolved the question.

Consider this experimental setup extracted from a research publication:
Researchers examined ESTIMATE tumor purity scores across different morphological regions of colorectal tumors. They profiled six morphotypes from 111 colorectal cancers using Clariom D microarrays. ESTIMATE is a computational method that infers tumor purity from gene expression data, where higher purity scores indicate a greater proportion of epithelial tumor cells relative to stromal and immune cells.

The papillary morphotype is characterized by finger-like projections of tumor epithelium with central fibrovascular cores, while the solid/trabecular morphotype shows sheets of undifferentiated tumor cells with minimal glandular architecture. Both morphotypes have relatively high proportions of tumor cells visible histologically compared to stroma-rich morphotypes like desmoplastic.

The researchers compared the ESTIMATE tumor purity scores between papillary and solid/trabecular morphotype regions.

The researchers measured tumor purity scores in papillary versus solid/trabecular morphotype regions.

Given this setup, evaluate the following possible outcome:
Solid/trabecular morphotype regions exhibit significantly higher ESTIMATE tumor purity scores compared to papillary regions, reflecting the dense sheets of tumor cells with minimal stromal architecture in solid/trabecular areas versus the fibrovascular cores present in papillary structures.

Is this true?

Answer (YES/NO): YES